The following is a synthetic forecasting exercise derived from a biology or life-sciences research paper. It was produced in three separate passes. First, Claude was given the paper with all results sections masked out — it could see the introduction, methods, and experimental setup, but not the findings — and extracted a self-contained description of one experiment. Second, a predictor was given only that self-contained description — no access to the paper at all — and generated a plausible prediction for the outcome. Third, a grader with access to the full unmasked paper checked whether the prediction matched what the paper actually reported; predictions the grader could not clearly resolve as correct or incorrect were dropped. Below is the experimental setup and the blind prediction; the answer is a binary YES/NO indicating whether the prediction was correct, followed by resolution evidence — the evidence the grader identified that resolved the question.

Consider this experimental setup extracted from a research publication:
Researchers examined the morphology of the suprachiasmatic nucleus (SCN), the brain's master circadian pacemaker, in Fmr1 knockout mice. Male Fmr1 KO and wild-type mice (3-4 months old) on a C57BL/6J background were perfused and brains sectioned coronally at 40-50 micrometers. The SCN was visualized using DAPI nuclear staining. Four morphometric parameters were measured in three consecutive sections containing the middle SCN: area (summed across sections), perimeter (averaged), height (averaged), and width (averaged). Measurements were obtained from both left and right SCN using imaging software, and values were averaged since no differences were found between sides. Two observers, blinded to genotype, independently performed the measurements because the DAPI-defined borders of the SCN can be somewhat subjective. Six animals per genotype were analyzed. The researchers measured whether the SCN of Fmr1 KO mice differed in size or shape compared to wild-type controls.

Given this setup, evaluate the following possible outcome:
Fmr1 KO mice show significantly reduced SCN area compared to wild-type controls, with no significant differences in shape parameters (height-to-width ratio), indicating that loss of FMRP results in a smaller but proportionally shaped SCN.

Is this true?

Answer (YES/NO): NO